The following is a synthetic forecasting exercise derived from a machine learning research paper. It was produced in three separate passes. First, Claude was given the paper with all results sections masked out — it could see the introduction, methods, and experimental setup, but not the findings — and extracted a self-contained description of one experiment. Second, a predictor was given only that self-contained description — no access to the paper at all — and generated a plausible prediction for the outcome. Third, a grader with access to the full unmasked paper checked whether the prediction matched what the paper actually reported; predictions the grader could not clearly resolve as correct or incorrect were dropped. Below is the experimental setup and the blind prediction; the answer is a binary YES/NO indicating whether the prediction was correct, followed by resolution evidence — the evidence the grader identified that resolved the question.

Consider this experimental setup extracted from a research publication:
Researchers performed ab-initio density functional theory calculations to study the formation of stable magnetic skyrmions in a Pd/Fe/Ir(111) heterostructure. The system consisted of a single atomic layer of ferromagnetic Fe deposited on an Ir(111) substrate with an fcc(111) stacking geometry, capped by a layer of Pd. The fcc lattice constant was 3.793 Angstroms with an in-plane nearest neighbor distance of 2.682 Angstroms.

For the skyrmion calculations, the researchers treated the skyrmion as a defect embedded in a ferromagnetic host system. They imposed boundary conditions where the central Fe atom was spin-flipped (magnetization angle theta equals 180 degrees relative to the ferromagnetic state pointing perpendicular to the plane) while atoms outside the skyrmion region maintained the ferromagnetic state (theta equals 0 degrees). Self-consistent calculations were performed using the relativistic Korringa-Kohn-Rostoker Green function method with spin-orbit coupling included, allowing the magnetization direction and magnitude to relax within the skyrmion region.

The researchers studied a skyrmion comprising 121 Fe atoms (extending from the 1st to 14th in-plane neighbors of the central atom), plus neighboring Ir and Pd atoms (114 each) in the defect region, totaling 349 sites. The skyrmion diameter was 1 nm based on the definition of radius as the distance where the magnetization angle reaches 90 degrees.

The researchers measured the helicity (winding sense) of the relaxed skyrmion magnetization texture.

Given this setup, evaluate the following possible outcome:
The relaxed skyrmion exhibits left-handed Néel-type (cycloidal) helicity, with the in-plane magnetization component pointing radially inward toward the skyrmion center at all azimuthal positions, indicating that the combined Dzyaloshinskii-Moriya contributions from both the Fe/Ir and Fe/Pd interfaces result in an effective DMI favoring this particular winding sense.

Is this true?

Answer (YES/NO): NO